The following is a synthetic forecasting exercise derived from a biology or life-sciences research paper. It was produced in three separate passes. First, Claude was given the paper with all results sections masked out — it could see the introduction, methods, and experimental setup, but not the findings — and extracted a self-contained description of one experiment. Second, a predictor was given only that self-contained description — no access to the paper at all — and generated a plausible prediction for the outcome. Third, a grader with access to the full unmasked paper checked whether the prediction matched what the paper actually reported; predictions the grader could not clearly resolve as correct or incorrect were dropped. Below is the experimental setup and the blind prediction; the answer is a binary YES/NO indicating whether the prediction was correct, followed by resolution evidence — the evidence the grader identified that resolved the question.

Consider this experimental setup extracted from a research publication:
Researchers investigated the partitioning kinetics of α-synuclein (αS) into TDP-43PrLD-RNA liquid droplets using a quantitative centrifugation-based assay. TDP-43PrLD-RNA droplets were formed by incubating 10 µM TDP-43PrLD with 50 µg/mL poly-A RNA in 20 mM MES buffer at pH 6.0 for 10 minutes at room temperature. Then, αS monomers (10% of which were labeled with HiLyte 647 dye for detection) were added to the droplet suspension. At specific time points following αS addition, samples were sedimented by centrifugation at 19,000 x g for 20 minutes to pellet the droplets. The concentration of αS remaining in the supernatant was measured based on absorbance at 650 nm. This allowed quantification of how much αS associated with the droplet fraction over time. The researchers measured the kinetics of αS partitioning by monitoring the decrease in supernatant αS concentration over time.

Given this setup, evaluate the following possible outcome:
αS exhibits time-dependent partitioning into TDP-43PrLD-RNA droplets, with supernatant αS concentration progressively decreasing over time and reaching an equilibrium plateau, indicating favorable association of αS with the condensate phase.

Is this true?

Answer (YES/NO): YES